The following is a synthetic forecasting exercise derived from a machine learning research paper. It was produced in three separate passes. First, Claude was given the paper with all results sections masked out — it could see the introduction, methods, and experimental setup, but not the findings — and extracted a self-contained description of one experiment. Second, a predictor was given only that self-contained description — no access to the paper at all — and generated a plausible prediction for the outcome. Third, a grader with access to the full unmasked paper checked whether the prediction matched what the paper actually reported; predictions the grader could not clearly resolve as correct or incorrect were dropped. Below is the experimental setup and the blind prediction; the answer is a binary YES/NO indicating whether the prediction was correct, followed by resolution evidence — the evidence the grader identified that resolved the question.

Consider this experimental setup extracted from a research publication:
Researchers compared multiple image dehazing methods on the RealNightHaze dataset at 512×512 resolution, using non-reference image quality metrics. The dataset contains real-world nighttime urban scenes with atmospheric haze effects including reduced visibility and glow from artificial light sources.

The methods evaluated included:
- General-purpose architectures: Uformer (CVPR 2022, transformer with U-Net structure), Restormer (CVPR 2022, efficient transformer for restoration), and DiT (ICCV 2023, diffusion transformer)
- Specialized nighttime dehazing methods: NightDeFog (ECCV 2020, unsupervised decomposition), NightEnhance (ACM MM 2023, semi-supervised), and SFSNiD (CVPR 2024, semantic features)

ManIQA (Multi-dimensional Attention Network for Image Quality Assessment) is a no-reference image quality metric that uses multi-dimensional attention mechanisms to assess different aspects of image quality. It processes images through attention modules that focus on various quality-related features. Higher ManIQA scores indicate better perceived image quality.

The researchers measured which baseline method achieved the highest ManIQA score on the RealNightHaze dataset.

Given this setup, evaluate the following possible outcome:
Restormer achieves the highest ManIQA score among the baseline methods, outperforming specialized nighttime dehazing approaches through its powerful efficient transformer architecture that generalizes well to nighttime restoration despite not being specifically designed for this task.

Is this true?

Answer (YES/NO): NO